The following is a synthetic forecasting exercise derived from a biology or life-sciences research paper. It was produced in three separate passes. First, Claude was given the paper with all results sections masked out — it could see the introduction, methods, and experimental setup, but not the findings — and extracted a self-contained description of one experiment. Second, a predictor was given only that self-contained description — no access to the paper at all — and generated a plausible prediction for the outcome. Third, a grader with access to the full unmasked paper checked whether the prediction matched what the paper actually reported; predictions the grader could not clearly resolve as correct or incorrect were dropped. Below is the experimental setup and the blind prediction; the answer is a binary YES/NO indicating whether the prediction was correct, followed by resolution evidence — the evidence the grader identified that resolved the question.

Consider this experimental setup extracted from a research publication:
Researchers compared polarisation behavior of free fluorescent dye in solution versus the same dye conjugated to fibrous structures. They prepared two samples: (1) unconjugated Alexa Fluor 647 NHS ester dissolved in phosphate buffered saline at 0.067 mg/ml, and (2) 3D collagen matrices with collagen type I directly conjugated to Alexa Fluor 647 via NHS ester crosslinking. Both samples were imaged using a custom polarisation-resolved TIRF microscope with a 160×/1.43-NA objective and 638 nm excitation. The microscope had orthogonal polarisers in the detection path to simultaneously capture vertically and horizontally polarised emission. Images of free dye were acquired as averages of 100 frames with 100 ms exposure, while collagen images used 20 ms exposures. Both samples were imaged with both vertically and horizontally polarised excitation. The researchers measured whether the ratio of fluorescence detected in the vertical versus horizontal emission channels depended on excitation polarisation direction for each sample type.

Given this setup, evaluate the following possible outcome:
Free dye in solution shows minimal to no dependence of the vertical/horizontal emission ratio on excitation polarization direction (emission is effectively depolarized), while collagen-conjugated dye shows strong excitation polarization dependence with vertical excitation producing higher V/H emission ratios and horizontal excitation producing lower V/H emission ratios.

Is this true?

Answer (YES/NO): NO